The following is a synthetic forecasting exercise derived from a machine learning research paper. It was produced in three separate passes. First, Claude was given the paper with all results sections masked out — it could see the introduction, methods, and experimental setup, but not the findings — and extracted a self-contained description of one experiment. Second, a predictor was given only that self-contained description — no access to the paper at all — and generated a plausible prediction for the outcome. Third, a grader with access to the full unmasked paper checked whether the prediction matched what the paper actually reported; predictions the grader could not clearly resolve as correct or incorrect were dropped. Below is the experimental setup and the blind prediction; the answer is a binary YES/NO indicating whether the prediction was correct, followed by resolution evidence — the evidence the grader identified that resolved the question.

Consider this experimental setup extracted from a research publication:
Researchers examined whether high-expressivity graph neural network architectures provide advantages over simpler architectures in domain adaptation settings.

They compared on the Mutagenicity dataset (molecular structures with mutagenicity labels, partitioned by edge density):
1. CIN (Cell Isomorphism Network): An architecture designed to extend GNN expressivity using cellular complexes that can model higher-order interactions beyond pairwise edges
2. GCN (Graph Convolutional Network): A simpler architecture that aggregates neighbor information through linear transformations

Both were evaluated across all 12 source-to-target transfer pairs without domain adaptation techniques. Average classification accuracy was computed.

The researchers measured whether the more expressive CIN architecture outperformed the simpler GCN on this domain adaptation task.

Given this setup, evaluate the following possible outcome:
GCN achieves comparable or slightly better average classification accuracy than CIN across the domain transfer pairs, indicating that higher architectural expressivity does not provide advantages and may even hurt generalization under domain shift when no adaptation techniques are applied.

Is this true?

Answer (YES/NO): YES